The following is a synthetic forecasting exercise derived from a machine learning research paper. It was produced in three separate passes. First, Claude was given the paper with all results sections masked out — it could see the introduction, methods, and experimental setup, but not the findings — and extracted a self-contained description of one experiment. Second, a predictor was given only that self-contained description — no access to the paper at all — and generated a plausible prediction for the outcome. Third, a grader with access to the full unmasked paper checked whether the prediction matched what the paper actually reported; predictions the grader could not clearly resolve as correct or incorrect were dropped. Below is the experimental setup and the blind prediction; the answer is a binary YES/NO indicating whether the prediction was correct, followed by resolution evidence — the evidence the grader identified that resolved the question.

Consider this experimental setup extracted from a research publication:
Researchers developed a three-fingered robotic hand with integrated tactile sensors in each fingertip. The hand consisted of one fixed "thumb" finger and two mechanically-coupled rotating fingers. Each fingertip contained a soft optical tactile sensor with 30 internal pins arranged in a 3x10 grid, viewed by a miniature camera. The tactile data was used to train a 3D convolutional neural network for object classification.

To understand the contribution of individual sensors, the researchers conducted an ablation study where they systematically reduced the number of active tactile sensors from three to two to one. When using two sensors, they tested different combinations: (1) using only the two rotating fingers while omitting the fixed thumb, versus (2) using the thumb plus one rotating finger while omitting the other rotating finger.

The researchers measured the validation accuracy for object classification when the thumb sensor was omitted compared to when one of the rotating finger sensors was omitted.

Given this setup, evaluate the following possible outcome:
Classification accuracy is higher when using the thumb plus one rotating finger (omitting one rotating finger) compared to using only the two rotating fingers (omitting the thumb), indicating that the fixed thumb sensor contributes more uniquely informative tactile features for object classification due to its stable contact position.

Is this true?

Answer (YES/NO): YES